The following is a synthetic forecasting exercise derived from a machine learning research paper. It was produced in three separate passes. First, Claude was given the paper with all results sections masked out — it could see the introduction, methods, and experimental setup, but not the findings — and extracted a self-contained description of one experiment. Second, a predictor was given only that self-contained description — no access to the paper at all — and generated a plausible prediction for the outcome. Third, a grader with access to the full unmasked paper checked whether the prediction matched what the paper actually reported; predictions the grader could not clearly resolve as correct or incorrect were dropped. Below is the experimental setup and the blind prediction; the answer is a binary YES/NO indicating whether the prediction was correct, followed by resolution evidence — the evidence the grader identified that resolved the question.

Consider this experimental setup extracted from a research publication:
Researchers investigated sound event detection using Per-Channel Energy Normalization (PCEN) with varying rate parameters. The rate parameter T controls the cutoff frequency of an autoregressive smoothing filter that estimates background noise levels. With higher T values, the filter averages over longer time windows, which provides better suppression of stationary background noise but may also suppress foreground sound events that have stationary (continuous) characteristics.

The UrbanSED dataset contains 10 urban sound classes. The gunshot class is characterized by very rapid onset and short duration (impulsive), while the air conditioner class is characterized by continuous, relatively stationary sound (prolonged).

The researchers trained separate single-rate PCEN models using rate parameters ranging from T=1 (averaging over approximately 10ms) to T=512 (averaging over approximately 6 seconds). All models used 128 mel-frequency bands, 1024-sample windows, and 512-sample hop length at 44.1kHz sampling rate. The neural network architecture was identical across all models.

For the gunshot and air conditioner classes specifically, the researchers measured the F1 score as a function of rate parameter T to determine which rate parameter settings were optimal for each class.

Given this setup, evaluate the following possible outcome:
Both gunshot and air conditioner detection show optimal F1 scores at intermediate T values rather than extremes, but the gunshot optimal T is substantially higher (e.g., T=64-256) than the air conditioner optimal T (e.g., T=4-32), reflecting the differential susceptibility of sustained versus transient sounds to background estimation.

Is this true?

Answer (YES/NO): NO